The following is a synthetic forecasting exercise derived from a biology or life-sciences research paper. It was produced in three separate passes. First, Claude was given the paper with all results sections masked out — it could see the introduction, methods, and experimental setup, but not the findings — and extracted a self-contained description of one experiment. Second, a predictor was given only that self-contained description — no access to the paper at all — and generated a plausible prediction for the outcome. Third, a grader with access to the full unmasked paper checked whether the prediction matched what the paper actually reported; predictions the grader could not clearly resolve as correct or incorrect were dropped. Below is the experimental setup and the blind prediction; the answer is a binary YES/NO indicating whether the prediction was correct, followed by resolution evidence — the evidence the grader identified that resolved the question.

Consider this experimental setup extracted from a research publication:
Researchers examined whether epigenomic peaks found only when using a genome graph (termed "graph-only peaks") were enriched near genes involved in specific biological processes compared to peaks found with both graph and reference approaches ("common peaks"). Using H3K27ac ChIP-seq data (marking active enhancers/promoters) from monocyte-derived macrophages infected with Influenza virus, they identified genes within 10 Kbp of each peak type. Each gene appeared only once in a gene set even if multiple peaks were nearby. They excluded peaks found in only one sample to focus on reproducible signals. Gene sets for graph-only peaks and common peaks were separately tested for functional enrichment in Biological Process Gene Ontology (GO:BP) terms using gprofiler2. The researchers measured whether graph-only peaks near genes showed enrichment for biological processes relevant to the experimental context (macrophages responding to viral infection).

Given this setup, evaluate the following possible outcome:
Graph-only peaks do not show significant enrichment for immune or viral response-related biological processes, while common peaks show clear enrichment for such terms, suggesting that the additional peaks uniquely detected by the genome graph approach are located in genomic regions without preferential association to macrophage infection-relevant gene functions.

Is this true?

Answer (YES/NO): NO